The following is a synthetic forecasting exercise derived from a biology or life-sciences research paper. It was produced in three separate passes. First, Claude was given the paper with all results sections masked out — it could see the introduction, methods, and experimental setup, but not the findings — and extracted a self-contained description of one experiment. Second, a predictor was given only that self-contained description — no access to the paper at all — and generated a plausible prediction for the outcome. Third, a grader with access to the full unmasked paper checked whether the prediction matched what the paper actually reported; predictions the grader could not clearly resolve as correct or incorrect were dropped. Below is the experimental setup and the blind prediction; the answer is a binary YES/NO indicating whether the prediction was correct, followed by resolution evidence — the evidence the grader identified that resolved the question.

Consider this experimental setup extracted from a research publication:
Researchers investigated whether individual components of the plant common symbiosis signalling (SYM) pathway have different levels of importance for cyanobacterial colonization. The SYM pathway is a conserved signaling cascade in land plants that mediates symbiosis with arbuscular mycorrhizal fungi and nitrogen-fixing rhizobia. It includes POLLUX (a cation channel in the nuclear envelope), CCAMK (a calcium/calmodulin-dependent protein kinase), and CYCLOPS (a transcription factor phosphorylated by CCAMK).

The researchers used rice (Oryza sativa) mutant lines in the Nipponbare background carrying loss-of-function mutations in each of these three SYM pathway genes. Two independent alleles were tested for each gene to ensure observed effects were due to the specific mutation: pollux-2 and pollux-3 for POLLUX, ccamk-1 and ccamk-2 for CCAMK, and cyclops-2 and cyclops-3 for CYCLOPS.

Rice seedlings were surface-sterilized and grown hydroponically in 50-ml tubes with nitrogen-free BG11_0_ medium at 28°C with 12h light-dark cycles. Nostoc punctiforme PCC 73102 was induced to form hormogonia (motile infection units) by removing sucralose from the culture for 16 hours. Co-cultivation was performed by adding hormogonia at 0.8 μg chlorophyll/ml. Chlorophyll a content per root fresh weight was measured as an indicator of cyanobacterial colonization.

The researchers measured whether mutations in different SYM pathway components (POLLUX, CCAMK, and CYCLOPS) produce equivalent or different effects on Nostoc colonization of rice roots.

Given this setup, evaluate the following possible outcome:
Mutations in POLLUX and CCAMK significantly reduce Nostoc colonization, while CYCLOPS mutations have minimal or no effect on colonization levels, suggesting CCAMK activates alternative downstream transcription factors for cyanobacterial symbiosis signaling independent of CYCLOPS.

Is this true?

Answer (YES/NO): NO